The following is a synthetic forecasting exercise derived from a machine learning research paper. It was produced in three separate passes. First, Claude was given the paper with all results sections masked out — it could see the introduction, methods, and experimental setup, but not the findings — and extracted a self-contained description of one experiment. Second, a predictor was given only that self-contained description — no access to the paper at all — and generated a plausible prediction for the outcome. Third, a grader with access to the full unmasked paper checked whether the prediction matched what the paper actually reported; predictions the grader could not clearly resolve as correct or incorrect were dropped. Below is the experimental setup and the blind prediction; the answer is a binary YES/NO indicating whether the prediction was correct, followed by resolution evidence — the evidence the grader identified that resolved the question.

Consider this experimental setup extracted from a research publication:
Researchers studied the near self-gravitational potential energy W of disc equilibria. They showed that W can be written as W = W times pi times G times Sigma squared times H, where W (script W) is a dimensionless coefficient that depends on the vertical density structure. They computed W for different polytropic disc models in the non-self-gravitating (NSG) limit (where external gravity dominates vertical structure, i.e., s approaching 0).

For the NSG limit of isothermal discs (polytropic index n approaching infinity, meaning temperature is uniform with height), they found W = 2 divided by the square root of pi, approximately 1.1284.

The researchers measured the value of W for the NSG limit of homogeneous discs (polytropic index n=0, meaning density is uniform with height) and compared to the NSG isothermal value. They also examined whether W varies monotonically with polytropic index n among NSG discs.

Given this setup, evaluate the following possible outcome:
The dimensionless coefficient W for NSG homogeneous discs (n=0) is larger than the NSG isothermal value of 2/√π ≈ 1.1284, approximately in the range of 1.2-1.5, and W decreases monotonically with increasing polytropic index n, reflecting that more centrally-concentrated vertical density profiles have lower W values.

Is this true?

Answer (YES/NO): NO